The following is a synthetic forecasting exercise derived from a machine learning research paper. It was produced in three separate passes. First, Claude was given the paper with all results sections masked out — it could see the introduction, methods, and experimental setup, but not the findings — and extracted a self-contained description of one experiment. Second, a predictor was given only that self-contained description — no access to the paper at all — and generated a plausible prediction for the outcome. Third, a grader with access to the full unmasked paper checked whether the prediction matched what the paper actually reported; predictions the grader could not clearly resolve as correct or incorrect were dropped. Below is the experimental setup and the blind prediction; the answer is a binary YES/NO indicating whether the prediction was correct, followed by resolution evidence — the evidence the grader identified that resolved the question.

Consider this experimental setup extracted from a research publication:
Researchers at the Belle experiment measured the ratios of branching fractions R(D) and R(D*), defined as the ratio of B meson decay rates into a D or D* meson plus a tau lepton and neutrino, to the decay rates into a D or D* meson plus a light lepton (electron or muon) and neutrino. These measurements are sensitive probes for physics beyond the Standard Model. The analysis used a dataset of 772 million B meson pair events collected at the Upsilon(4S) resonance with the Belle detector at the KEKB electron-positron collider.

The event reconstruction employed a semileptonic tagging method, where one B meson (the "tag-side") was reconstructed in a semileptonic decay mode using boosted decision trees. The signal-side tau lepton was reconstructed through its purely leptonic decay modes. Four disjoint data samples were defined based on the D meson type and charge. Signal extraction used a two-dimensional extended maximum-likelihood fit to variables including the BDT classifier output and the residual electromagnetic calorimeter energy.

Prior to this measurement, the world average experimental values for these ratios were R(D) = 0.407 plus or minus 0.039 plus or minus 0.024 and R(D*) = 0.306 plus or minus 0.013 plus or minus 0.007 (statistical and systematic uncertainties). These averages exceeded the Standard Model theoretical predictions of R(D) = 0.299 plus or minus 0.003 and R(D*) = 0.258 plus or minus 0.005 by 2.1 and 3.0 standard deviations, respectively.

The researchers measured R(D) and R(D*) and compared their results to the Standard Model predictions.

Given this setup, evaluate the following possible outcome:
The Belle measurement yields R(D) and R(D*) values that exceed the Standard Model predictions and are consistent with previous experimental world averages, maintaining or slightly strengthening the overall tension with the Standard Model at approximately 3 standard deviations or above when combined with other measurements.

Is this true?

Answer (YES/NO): NO